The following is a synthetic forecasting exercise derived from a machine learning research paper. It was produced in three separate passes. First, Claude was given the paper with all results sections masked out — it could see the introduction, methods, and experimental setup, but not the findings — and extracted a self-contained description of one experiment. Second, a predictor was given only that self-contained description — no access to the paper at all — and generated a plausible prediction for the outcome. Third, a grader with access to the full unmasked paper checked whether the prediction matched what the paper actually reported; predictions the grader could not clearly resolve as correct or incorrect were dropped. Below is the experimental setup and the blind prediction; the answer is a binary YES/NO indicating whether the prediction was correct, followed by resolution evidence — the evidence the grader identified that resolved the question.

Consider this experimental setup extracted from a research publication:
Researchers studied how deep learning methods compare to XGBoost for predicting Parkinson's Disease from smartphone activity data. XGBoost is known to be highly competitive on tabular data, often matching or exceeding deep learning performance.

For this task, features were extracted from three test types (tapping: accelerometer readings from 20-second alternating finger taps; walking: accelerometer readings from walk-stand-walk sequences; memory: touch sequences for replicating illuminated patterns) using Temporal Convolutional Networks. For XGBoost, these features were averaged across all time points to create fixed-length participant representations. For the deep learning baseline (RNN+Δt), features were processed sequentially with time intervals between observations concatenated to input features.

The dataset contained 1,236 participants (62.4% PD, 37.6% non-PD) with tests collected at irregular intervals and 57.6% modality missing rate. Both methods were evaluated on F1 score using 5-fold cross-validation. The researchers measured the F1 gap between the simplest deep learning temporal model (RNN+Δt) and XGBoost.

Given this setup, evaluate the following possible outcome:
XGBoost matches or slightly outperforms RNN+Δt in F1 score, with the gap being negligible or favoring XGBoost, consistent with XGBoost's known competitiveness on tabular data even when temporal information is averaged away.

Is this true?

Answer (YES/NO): NO